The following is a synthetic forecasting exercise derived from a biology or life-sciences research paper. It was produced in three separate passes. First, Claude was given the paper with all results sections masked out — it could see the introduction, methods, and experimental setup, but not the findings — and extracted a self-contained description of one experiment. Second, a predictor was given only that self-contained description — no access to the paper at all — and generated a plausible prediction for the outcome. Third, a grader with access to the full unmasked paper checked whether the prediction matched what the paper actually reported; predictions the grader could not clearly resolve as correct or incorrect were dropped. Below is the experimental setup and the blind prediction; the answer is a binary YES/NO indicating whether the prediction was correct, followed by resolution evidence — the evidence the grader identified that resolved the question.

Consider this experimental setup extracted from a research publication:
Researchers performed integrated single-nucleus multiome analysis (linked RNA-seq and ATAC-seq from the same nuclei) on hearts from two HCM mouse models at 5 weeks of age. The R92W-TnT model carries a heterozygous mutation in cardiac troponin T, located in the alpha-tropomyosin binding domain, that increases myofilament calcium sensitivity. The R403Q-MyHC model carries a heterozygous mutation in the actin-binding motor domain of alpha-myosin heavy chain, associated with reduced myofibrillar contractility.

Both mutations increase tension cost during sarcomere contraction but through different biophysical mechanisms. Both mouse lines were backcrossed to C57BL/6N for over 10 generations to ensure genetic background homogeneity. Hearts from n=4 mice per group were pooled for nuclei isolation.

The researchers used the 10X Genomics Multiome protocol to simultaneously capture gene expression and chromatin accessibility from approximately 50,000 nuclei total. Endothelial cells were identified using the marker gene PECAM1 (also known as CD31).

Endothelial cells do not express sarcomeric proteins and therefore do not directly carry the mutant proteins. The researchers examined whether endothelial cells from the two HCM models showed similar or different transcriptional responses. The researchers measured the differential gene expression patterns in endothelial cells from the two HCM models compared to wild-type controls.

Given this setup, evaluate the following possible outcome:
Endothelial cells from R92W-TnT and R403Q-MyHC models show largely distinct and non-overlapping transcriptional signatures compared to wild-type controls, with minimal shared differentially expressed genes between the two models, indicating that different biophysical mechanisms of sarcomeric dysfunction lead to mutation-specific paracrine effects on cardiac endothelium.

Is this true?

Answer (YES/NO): NO